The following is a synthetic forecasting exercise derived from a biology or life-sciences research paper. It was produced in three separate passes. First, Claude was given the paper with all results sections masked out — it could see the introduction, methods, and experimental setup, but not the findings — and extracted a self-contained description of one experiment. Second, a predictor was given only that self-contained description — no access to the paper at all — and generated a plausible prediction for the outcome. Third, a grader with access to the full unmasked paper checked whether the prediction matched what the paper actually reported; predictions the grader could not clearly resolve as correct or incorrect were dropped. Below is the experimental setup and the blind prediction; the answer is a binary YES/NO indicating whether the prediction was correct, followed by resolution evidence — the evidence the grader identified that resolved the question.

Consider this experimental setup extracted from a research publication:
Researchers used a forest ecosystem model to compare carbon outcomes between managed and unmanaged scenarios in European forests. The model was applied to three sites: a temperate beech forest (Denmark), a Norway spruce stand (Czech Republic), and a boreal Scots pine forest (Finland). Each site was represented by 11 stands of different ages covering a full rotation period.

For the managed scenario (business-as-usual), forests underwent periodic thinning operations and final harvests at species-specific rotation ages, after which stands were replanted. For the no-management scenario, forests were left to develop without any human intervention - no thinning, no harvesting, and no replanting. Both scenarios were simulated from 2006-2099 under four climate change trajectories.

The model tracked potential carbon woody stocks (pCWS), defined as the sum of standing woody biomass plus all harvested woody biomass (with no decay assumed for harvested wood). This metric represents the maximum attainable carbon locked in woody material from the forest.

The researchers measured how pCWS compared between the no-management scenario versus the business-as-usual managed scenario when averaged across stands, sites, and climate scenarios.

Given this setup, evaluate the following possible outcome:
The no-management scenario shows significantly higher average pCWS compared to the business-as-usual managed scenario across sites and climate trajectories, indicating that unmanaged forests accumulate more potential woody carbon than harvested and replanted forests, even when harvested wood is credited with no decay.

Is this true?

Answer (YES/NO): NO